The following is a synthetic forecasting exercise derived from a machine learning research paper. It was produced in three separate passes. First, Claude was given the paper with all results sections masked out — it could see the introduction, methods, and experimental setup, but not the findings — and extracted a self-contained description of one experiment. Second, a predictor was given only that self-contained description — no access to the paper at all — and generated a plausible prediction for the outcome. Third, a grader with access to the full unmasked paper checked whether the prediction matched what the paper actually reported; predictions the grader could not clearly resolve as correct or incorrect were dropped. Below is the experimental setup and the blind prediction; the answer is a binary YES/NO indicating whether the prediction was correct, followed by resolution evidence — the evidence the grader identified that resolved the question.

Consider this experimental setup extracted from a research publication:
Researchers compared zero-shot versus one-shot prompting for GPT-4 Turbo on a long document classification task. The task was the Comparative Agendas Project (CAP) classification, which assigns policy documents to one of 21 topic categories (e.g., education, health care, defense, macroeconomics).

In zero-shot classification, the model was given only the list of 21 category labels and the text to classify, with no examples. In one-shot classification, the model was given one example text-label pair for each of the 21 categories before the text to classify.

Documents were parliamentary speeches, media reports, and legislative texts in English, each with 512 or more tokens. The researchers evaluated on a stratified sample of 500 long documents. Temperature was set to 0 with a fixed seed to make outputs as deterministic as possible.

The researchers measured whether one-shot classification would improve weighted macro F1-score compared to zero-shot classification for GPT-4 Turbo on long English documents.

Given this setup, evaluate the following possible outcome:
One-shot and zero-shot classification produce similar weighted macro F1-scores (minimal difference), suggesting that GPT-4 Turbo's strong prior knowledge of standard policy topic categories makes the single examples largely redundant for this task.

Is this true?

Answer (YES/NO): YES